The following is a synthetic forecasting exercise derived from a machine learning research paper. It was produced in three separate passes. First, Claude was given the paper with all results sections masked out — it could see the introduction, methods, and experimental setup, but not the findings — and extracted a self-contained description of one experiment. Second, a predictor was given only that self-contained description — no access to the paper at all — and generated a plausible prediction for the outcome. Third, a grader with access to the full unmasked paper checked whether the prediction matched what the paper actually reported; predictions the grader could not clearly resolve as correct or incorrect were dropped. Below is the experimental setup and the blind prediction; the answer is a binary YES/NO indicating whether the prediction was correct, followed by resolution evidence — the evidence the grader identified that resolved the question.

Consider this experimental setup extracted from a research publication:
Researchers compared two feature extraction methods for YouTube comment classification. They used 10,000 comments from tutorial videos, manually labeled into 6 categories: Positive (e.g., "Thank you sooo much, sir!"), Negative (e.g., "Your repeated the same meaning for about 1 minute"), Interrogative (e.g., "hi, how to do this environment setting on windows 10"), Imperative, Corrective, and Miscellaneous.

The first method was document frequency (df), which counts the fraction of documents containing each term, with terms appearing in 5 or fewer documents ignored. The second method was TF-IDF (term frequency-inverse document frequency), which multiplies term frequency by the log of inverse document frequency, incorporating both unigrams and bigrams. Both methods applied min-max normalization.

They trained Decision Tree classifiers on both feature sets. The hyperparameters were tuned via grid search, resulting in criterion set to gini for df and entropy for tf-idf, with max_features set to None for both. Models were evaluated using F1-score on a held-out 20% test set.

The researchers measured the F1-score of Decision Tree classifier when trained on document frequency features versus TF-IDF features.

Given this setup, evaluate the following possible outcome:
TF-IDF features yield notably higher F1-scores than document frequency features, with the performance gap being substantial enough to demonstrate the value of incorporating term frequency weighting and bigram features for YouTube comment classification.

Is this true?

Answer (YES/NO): NO